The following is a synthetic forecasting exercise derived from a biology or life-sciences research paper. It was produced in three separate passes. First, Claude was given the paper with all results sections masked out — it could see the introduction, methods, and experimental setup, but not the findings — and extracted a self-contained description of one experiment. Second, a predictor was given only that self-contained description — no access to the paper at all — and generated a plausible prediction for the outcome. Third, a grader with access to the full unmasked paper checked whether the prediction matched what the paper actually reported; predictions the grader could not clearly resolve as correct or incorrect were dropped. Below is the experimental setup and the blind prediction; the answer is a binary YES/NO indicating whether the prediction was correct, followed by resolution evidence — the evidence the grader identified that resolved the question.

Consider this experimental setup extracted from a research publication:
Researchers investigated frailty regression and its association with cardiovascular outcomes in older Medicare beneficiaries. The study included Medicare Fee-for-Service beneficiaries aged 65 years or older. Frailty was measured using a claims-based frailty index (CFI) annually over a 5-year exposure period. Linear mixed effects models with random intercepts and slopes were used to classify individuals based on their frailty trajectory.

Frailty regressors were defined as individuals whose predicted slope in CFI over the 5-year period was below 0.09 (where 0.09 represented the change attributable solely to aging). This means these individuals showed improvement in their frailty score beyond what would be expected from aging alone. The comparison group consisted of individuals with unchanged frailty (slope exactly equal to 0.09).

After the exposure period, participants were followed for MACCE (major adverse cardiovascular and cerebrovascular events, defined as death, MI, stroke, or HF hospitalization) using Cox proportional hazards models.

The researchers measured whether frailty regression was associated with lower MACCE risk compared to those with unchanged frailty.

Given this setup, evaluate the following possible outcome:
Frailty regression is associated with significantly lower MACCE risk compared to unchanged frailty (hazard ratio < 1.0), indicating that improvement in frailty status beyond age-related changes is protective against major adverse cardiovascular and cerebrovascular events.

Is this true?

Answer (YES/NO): NO